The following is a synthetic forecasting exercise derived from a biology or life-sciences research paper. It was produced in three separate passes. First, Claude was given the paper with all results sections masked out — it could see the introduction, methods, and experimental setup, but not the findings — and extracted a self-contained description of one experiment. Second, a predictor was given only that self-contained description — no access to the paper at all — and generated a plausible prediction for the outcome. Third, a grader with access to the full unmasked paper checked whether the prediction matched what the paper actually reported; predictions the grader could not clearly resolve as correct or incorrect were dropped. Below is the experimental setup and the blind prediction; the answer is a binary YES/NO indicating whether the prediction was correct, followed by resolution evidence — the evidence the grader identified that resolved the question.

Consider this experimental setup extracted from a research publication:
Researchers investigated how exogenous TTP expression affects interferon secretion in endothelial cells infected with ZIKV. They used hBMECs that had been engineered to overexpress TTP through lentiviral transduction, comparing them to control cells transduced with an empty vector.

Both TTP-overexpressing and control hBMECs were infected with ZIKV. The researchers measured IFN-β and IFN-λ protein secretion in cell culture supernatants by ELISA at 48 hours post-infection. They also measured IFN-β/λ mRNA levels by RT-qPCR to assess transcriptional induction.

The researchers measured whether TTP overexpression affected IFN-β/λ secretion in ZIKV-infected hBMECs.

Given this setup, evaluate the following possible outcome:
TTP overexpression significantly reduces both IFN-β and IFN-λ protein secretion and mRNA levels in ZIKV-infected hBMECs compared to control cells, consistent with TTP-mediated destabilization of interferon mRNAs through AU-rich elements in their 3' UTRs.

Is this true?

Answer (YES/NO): NO